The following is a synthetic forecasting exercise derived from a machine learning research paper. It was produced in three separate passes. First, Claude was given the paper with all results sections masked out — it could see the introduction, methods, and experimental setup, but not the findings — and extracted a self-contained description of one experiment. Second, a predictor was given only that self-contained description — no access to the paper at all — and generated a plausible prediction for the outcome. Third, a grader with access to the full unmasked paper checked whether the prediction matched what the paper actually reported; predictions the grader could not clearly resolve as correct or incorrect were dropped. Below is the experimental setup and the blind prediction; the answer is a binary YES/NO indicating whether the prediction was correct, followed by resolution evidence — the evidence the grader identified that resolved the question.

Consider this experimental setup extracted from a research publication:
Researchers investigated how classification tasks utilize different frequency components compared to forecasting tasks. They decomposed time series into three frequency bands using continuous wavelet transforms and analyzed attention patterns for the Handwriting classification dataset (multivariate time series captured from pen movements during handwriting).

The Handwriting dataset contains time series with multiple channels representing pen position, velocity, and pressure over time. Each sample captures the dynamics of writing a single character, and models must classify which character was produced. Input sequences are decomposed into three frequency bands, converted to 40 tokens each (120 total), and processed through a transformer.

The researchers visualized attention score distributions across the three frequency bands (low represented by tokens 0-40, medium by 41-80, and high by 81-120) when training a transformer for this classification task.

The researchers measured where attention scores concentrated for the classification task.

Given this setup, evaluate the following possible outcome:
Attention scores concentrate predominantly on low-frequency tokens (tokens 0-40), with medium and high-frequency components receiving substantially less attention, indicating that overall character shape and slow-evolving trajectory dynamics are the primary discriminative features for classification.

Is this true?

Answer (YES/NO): NO